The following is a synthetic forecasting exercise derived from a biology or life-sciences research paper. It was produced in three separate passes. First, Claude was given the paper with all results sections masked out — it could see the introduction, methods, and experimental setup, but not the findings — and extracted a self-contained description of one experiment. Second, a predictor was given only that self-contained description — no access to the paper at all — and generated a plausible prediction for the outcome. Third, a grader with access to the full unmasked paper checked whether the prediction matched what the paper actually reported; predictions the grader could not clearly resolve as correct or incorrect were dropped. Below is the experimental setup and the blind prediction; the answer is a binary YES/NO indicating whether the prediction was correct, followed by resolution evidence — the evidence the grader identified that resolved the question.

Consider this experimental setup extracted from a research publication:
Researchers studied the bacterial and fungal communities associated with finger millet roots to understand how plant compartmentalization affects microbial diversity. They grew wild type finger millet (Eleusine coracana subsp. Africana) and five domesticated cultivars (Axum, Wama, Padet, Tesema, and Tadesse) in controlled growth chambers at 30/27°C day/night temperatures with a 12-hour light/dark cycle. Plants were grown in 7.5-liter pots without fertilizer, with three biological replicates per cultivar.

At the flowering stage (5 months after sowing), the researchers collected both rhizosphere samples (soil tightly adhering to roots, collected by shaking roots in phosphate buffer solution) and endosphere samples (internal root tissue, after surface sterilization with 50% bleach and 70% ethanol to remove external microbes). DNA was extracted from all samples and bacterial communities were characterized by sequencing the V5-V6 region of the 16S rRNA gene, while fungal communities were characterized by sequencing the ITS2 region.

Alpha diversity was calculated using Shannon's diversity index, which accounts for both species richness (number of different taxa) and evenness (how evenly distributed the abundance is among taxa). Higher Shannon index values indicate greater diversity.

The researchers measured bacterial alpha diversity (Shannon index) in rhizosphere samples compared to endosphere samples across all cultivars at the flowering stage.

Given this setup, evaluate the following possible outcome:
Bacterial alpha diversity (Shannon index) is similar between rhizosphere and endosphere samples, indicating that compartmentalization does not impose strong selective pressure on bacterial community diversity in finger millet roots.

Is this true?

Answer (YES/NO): NO